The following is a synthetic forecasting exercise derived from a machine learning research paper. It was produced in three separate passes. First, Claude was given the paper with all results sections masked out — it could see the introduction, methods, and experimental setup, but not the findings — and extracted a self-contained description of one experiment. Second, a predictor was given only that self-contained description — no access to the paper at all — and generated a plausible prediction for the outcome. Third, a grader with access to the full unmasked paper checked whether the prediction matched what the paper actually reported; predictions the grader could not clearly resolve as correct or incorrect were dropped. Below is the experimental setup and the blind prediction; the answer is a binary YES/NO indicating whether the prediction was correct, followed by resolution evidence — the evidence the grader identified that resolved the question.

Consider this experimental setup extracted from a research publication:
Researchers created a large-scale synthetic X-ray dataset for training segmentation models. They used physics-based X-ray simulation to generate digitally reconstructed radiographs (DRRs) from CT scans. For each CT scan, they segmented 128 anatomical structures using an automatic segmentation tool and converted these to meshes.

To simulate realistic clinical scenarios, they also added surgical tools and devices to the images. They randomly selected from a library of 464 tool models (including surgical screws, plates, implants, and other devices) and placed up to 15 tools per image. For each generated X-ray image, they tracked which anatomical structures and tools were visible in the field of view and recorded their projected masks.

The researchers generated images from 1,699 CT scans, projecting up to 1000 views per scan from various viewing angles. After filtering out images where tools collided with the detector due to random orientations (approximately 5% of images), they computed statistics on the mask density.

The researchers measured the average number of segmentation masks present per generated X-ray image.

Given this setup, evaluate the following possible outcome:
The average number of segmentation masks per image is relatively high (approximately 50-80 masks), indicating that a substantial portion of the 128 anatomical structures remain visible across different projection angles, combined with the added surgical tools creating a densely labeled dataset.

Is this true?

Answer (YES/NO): NO